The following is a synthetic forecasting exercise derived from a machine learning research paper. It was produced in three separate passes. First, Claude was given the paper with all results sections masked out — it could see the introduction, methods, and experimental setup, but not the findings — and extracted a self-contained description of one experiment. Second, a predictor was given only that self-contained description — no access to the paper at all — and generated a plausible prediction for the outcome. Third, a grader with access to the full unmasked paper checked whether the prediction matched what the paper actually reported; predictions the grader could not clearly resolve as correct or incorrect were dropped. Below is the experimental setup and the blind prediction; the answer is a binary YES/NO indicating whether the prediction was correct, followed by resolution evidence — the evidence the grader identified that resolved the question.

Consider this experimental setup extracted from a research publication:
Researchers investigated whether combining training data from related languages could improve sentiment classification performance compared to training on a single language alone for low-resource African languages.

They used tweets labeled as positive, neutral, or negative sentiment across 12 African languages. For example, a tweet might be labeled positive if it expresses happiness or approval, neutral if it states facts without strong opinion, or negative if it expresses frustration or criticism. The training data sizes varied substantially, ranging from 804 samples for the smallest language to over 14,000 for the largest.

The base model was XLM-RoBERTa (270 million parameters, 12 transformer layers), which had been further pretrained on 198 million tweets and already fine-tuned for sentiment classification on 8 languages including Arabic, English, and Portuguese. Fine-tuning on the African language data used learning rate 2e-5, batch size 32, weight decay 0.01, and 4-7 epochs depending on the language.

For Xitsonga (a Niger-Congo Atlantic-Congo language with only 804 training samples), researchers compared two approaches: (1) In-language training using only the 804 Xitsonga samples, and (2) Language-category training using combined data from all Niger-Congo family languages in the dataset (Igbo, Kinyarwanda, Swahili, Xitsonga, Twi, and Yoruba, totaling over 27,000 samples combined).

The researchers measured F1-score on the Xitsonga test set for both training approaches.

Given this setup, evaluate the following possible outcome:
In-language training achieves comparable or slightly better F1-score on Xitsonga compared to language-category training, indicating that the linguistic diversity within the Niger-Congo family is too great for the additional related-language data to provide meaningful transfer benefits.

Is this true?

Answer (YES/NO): YES